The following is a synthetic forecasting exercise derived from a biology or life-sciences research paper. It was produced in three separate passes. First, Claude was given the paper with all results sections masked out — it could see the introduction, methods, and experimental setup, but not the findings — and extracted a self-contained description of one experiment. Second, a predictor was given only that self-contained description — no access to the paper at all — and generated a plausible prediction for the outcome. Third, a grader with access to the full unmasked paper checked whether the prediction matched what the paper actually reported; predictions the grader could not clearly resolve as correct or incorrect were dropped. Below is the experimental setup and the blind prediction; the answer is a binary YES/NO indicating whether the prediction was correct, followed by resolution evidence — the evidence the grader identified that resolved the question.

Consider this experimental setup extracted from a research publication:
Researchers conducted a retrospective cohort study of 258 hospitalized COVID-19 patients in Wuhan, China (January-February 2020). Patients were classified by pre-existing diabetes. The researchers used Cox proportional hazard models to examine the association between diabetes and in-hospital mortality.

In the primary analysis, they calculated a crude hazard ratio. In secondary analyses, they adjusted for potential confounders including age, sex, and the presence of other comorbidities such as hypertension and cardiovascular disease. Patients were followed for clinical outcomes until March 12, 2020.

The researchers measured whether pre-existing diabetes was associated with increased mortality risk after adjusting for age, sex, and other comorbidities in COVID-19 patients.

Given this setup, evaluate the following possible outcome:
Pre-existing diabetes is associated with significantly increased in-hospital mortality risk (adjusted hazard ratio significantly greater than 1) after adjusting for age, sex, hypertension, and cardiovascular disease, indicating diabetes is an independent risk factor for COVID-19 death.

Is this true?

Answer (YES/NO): YES